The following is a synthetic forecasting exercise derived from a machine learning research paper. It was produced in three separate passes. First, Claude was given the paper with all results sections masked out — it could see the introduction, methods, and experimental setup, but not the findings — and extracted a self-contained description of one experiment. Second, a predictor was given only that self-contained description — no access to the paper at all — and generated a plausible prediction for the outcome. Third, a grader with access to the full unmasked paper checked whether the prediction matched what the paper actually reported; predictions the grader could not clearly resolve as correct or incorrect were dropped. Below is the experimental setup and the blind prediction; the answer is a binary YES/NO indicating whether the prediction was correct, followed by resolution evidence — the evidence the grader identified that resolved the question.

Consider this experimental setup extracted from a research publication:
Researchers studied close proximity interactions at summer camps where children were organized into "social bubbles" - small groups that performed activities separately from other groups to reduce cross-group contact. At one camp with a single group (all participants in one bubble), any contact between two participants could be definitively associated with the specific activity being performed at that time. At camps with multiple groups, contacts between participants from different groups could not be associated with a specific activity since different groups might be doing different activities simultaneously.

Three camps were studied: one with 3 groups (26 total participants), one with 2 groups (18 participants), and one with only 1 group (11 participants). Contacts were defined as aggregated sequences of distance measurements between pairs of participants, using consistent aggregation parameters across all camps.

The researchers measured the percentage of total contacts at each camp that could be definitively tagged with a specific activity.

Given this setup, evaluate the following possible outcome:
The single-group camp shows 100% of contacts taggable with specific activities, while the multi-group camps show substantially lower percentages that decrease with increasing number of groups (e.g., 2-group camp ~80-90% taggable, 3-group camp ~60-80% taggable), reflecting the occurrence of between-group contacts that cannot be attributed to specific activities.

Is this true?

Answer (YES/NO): NO